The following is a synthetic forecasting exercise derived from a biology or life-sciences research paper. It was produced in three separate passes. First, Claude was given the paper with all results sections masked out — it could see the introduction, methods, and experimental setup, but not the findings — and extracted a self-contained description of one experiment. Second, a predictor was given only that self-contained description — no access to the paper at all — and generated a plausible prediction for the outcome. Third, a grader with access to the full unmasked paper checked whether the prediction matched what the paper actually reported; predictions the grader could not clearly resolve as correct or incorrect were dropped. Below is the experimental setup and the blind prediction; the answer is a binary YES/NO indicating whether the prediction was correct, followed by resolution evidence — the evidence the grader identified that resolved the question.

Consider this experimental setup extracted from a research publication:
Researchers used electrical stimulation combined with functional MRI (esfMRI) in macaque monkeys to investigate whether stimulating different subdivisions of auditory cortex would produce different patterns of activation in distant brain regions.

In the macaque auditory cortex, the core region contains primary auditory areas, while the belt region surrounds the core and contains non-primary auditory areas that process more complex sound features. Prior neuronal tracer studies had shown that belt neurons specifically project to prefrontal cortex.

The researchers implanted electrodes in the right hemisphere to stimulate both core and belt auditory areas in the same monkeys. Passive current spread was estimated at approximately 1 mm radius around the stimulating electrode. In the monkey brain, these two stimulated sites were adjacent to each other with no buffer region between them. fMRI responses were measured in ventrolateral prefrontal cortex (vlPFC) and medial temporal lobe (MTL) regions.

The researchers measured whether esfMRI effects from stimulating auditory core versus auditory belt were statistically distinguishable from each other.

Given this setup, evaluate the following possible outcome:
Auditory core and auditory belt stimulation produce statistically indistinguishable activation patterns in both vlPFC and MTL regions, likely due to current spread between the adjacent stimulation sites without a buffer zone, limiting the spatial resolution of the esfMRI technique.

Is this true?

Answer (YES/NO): YES